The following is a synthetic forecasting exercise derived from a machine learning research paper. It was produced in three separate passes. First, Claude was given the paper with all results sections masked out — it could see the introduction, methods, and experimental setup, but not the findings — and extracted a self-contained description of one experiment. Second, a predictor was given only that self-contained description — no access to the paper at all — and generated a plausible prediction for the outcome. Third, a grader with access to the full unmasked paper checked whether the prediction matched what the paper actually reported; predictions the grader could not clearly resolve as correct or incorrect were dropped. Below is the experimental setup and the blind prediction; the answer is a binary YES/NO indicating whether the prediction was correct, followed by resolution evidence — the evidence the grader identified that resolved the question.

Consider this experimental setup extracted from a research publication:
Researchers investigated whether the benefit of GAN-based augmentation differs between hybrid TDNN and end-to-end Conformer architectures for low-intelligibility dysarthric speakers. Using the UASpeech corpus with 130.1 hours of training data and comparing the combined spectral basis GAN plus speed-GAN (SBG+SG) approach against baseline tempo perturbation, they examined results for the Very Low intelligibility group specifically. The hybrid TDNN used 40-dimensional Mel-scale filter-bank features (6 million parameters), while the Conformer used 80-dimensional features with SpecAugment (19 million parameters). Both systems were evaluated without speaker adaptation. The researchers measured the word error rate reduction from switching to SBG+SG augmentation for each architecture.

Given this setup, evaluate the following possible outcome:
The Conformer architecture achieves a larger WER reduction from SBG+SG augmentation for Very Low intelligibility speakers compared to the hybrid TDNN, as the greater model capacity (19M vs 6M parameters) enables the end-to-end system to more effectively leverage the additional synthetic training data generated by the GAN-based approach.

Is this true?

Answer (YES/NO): YES